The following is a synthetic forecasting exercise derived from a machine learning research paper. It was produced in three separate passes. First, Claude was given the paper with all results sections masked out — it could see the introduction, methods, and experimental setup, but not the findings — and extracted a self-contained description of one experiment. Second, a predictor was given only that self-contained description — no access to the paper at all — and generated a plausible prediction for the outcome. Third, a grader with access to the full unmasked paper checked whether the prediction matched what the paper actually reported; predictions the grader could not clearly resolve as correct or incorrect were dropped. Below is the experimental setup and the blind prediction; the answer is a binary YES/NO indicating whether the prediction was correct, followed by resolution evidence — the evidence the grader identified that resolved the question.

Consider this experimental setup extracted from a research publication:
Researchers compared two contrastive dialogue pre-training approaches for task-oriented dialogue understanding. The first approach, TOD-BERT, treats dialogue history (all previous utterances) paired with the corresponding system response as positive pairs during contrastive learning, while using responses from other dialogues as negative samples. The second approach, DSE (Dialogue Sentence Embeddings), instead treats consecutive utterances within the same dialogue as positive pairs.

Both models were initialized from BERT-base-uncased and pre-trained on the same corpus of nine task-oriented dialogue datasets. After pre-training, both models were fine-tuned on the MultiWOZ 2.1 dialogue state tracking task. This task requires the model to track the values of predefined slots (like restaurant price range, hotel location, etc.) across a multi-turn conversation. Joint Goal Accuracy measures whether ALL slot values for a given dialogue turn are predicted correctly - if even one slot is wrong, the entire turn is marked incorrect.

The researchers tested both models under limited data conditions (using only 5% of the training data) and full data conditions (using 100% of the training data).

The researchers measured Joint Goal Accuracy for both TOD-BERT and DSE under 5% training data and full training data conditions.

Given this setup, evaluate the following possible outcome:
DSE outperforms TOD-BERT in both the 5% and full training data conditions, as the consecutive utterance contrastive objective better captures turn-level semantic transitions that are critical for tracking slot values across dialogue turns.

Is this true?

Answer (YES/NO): NO